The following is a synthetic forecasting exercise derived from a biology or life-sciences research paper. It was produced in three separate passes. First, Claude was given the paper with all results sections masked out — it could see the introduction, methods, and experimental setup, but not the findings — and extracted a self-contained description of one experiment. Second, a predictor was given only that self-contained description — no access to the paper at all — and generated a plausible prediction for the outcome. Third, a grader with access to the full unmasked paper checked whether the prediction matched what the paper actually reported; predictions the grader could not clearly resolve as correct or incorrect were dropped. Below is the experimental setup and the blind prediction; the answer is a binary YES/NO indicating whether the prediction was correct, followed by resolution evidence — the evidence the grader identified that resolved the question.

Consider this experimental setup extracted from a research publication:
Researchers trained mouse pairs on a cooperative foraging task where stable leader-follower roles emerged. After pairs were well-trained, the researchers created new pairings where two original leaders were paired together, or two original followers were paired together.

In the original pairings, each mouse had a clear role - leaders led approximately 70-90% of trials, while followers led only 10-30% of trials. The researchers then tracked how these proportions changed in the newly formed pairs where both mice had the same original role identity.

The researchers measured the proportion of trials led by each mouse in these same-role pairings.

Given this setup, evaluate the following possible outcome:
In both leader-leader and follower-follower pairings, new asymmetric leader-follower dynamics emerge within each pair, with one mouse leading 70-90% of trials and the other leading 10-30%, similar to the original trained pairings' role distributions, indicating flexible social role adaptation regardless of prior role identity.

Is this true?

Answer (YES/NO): YES